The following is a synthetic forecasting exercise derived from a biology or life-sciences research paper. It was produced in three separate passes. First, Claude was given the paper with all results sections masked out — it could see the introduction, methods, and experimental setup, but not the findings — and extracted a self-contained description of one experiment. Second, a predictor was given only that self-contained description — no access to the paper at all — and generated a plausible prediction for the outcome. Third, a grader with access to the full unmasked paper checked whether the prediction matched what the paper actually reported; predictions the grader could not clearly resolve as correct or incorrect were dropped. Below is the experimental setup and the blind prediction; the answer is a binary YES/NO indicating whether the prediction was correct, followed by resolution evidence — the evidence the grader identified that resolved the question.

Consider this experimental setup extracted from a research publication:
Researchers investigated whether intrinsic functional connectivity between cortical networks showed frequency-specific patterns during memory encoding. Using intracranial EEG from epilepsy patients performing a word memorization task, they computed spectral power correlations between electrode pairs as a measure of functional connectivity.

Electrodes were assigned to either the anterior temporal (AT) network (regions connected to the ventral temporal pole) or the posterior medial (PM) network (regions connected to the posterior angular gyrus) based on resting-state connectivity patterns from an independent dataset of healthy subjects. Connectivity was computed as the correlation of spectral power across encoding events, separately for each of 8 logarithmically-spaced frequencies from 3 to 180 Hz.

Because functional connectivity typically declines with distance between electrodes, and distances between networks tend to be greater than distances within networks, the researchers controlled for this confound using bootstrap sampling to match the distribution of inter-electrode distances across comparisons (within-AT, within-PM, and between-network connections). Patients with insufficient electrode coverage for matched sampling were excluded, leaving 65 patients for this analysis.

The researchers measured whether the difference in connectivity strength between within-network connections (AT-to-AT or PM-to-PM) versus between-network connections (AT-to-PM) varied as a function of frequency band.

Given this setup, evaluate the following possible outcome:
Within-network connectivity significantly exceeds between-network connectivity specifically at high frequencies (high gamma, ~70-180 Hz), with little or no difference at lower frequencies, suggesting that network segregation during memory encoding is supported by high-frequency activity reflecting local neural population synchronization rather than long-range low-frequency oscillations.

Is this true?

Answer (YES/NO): NO